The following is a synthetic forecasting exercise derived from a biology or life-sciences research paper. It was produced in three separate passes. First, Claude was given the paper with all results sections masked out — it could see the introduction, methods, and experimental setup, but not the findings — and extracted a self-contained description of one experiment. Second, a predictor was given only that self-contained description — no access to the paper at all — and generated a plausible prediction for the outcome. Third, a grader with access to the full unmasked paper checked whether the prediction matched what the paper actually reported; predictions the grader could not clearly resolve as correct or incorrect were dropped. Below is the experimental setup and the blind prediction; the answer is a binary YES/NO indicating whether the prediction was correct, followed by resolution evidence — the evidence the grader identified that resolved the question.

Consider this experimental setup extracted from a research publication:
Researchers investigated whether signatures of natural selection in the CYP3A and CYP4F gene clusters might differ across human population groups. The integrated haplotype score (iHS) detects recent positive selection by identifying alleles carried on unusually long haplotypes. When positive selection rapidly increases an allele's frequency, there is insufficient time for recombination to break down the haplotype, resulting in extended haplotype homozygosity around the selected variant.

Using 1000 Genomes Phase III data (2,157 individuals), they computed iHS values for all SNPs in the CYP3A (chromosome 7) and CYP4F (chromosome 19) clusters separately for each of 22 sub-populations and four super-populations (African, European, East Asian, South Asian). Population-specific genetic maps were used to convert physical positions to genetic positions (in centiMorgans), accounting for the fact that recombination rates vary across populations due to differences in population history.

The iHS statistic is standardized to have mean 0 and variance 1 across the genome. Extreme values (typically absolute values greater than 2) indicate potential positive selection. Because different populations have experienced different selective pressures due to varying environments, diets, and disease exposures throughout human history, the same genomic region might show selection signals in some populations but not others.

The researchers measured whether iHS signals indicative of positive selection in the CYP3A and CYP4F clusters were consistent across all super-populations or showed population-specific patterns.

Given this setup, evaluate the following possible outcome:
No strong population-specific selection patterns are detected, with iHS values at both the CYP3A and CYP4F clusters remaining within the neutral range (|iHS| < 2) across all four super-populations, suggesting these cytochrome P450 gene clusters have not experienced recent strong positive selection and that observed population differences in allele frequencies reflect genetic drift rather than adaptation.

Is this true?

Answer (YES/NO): NO